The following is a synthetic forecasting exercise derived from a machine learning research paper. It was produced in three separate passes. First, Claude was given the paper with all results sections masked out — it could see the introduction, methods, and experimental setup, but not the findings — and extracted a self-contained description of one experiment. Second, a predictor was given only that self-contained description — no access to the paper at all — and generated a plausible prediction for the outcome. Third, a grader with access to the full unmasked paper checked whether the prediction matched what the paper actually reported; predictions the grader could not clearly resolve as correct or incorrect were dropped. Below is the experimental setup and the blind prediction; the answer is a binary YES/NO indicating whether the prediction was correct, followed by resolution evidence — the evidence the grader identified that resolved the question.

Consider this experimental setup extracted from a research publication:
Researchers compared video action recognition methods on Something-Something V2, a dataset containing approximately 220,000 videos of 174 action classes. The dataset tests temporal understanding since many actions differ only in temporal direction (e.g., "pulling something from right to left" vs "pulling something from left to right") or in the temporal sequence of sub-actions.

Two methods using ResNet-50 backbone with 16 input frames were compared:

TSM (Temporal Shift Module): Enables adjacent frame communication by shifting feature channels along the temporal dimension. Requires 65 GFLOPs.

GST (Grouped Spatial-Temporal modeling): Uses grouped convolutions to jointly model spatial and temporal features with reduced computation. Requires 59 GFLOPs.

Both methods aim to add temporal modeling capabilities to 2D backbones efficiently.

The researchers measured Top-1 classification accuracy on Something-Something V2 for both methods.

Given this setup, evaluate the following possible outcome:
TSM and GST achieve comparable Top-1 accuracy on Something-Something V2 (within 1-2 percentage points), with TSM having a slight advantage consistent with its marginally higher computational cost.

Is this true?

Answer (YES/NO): YES